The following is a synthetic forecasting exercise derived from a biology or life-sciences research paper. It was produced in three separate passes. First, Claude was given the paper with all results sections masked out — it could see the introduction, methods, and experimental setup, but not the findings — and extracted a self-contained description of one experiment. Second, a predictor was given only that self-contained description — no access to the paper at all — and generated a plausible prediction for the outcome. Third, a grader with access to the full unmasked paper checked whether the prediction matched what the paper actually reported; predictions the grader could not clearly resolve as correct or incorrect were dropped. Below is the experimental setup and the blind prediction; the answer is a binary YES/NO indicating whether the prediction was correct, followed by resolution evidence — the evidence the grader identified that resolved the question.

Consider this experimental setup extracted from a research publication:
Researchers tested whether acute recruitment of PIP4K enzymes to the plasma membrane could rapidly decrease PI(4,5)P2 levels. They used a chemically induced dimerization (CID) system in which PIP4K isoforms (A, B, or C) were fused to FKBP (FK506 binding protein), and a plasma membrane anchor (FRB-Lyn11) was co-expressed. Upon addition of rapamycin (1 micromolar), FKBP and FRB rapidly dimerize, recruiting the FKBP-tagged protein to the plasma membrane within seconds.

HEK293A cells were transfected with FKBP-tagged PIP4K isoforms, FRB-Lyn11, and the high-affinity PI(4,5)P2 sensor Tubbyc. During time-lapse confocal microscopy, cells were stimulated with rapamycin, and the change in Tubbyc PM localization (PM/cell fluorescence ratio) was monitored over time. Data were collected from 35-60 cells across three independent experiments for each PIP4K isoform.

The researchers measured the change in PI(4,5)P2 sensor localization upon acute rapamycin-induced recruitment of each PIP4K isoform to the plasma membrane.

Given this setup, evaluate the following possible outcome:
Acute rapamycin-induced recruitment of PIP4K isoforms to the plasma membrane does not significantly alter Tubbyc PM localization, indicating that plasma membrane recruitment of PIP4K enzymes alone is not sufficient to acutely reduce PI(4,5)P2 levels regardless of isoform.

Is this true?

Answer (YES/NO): NO